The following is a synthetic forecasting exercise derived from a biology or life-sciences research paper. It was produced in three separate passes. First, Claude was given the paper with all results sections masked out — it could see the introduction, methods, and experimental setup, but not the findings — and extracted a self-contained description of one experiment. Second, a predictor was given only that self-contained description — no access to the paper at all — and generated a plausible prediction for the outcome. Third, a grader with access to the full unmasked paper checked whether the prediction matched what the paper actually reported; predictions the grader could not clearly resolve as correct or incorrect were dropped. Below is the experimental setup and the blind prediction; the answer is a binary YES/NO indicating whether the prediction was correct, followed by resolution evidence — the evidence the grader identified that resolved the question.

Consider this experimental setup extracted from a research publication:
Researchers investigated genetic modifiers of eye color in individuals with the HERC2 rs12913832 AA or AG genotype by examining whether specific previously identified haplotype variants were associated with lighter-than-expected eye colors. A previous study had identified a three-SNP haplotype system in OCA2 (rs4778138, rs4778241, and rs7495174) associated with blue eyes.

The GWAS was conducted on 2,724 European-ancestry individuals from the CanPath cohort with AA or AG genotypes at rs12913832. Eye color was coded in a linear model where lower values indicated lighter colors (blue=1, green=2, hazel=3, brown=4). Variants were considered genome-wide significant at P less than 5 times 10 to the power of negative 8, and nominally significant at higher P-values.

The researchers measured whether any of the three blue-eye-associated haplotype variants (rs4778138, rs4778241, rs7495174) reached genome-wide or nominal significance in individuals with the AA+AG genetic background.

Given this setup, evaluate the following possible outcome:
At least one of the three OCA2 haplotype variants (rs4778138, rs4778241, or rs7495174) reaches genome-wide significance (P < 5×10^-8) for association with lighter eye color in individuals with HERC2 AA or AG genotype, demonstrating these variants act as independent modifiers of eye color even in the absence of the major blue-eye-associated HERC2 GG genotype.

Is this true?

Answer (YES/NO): YES